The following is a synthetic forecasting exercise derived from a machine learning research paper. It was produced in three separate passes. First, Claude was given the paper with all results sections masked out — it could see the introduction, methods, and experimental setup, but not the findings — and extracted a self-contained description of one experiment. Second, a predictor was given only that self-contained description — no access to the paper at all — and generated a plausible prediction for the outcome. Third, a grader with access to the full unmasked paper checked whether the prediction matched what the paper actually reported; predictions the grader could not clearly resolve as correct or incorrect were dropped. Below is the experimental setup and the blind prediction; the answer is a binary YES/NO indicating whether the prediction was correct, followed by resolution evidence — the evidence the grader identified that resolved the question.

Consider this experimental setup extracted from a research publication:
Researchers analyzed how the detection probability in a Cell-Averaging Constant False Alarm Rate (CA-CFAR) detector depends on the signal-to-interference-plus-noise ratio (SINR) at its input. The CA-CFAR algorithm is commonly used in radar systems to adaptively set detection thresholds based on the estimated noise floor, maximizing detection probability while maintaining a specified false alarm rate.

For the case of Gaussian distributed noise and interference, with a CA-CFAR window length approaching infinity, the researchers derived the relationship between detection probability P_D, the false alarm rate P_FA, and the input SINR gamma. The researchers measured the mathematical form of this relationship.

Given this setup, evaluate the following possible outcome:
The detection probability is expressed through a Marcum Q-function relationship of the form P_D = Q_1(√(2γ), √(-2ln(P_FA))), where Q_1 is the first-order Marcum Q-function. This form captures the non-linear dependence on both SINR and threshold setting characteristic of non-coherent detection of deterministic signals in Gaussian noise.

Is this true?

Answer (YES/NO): NO